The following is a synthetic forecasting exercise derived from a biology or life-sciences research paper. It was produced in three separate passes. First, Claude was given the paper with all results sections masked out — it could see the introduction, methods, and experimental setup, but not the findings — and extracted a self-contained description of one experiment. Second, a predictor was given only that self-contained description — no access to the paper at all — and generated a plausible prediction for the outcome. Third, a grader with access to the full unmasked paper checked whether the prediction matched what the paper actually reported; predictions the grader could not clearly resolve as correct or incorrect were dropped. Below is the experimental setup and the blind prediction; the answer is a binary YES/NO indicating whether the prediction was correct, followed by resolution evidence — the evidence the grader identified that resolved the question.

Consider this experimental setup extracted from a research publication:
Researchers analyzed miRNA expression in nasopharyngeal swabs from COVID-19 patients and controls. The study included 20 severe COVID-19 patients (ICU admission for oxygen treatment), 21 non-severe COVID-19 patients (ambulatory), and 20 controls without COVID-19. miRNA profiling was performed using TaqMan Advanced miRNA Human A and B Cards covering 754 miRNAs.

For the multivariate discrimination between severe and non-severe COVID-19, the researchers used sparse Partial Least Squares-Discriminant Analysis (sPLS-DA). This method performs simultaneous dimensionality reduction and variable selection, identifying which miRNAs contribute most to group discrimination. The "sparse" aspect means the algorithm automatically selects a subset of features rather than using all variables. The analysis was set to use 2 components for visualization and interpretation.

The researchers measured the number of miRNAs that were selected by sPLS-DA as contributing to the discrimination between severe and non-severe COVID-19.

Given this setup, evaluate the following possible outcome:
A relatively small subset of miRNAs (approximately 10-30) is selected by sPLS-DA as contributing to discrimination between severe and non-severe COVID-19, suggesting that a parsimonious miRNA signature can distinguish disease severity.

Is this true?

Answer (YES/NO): NO